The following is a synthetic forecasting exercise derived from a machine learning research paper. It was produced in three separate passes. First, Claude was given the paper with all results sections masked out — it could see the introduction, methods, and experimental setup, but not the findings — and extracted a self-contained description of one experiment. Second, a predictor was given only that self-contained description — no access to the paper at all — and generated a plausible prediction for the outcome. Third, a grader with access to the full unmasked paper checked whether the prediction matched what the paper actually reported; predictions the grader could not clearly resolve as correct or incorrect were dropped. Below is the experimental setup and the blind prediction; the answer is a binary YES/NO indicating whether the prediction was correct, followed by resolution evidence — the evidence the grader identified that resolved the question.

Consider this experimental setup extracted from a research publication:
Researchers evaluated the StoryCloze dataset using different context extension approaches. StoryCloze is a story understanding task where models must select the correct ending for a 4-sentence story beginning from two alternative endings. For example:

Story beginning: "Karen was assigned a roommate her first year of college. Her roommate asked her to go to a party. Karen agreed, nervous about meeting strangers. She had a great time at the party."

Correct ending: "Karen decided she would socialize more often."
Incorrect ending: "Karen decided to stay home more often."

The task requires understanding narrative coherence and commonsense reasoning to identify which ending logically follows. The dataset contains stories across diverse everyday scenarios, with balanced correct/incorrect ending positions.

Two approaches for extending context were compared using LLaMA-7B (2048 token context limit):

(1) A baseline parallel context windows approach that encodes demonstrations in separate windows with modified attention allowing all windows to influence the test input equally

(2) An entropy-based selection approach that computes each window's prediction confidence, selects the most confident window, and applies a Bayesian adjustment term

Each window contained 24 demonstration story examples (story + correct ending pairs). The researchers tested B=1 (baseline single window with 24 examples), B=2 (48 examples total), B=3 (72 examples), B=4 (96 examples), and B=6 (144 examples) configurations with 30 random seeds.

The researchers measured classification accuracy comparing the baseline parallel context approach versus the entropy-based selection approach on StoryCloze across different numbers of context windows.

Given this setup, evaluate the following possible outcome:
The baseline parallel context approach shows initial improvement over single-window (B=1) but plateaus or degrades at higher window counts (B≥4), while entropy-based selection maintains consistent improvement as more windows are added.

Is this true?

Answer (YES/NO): NO